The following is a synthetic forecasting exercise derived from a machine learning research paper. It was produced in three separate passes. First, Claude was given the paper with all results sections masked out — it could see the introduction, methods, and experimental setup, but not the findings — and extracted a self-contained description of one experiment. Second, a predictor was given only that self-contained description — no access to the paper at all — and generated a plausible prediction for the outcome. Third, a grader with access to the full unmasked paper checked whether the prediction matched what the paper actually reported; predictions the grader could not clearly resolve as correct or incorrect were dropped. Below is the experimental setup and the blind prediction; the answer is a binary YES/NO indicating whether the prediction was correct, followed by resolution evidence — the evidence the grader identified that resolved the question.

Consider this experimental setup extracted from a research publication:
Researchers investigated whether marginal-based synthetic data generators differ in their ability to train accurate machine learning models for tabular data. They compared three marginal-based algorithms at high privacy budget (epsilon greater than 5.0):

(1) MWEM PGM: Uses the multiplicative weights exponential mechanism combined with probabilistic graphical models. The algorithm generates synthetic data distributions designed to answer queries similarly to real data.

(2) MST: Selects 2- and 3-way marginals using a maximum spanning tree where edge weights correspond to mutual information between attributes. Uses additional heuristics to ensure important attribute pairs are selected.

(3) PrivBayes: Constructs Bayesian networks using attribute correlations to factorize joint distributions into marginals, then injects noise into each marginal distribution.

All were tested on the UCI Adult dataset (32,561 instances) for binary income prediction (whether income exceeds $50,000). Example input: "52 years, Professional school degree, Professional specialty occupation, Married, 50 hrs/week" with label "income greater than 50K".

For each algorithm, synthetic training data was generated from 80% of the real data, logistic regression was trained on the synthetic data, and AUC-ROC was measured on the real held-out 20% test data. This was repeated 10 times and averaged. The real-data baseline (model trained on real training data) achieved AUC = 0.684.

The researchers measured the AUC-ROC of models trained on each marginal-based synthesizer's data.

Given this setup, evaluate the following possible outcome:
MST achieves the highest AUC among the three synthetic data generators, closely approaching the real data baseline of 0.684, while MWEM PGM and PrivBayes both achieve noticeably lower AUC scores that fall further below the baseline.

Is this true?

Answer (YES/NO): NO